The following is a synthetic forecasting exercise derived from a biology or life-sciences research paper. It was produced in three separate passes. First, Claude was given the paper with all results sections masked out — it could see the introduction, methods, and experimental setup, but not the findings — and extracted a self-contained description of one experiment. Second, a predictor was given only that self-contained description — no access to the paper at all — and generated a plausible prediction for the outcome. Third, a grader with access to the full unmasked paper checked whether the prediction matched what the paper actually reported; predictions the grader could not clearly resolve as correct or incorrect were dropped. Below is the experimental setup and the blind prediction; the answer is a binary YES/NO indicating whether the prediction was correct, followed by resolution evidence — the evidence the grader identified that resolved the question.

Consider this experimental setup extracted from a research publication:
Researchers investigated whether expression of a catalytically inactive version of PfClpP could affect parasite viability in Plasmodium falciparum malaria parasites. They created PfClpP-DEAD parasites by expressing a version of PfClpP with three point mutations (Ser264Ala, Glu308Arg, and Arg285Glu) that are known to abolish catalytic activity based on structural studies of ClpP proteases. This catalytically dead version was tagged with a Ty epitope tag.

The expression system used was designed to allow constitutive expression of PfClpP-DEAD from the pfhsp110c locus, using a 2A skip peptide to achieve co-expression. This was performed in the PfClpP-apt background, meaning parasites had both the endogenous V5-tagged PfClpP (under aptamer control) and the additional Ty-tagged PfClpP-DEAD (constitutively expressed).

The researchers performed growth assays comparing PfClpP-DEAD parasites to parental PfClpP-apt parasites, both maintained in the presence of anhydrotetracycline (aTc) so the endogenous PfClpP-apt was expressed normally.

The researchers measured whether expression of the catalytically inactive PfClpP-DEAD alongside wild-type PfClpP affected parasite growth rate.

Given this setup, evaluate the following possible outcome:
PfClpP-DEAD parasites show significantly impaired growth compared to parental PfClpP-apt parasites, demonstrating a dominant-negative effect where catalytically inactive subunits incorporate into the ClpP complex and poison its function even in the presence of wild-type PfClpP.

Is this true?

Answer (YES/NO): NO